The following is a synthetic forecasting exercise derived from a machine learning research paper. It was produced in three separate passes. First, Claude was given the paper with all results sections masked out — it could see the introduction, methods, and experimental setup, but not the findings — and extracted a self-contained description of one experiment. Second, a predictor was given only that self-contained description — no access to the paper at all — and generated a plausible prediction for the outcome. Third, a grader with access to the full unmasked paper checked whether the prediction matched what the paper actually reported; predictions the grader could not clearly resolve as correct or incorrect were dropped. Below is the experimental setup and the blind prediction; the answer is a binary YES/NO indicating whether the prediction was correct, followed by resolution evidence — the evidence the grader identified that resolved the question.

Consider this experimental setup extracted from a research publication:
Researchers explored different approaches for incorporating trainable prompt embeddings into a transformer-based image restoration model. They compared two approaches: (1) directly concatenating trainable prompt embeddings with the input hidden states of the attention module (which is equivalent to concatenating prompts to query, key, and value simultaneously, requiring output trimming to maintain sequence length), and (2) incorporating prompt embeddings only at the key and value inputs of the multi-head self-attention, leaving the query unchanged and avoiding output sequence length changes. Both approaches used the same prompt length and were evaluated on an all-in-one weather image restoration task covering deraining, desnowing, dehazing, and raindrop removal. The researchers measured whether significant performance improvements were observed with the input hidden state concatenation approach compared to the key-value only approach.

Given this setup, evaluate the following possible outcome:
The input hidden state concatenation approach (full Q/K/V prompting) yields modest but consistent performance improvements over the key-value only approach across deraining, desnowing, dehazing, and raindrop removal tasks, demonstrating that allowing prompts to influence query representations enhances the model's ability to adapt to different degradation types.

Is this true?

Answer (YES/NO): NO